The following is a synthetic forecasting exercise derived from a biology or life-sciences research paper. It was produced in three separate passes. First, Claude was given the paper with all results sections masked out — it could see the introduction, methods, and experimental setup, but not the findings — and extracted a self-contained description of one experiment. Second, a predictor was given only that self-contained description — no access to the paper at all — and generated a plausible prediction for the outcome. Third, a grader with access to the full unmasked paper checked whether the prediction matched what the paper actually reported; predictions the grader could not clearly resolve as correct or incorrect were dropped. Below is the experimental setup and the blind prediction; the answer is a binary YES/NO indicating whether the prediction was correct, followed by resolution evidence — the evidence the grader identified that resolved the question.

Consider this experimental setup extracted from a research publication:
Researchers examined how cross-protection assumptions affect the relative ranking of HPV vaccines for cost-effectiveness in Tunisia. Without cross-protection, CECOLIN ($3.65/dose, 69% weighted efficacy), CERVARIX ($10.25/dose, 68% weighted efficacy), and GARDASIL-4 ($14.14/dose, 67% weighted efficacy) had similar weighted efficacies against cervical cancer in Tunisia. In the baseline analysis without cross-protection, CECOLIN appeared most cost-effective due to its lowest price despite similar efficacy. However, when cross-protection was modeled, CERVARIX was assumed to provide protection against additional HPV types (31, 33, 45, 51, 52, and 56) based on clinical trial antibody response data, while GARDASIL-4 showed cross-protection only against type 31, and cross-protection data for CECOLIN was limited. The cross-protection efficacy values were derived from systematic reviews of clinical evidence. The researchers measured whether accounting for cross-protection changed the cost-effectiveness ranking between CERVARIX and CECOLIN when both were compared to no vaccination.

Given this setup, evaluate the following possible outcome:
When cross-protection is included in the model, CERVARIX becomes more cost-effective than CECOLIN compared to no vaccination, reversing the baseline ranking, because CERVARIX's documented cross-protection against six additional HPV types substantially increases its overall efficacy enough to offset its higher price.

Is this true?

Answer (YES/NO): NO